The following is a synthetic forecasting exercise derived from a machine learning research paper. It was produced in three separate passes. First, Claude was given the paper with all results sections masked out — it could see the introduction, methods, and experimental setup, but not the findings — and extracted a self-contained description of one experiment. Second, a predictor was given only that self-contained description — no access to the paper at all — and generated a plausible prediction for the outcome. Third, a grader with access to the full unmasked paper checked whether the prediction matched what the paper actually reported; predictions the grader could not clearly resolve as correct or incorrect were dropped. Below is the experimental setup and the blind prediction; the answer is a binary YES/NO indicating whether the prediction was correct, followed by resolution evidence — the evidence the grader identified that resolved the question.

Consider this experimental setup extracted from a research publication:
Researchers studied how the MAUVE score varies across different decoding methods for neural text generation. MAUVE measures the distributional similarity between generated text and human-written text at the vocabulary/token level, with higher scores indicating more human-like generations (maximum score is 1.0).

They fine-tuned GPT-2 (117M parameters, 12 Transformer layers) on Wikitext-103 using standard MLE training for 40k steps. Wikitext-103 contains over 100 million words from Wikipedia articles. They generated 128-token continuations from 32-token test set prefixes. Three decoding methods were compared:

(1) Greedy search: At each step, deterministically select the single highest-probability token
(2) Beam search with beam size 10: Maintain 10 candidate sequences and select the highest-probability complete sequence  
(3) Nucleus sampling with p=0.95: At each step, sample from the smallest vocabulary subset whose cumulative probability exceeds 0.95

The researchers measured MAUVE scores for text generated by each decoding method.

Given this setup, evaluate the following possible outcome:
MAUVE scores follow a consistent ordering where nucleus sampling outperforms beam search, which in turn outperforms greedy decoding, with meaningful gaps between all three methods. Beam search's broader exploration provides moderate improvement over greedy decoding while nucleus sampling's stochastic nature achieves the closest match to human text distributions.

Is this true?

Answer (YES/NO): NO